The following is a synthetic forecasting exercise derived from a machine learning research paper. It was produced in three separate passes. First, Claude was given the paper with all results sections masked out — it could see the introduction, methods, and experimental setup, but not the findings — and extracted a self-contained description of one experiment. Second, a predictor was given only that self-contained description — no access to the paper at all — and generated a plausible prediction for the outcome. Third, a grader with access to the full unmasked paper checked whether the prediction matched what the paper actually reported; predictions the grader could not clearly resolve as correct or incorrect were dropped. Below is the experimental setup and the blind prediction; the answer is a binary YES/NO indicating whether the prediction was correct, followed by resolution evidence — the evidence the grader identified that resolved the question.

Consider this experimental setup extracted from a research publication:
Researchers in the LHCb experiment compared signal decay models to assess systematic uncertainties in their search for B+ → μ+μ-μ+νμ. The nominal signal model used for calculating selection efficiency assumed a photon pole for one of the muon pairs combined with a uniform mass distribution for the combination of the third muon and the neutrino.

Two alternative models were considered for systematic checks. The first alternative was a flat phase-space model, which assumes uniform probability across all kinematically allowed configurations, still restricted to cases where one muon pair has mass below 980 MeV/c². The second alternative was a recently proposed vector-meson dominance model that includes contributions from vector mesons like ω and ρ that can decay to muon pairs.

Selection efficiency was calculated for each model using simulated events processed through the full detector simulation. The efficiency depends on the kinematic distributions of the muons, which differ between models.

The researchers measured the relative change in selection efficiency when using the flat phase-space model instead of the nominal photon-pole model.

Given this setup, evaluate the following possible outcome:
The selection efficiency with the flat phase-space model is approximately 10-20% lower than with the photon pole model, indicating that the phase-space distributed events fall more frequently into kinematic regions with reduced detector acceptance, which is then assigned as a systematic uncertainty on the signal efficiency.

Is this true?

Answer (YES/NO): NO